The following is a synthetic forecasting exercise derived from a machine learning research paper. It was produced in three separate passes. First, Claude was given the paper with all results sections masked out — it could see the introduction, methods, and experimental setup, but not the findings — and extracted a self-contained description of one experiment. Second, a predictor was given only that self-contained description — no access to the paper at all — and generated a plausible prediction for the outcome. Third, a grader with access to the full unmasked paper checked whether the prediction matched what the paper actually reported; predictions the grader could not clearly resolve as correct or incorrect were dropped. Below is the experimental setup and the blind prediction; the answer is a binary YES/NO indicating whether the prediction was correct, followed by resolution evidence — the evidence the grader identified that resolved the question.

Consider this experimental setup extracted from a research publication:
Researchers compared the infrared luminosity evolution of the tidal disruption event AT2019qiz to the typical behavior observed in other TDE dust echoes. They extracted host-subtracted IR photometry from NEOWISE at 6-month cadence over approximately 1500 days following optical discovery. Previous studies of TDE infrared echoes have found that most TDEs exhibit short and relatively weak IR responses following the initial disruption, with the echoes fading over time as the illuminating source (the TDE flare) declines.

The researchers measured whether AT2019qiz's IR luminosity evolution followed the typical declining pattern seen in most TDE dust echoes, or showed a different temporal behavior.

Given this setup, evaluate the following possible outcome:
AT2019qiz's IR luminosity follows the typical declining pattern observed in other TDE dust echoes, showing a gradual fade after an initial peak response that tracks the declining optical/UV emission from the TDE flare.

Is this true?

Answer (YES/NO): NO